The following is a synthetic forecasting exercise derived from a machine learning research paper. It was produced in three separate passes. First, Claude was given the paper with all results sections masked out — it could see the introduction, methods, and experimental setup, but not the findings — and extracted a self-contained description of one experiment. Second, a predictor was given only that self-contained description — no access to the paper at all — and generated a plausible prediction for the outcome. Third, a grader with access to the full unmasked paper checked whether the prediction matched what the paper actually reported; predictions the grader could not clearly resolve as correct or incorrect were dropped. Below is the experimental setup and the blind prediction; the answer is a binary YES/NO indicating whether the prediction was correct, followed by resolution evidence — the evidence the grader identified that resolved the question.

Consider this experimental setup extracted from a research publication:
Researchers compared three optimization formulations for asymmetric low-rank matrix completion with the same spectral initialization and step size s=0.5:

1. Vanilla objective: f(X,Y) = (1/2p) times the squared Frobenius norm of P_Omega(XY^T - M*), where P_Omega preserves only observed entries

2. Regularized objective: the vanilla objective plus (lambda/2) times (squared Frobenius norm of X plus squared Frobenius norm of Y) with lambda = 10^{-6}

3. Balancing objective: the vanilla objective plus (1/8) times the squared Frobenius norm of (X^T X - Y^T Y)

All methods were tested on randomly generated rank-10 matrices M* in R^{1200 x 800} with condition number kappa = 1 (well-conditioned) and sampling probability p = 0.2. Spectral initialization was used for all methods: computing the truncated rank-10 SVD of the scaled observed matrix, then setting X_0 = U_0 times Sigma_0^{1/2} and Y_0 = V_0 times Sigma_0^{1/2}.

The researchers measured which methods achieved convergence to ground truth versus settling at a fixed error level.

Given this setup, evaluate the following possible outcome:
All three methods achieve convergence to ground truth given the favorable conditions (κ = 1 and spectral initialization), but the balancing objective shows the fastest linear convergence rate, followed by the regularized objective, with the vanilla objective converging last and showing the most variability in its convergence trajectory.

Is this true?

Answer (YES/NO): NO